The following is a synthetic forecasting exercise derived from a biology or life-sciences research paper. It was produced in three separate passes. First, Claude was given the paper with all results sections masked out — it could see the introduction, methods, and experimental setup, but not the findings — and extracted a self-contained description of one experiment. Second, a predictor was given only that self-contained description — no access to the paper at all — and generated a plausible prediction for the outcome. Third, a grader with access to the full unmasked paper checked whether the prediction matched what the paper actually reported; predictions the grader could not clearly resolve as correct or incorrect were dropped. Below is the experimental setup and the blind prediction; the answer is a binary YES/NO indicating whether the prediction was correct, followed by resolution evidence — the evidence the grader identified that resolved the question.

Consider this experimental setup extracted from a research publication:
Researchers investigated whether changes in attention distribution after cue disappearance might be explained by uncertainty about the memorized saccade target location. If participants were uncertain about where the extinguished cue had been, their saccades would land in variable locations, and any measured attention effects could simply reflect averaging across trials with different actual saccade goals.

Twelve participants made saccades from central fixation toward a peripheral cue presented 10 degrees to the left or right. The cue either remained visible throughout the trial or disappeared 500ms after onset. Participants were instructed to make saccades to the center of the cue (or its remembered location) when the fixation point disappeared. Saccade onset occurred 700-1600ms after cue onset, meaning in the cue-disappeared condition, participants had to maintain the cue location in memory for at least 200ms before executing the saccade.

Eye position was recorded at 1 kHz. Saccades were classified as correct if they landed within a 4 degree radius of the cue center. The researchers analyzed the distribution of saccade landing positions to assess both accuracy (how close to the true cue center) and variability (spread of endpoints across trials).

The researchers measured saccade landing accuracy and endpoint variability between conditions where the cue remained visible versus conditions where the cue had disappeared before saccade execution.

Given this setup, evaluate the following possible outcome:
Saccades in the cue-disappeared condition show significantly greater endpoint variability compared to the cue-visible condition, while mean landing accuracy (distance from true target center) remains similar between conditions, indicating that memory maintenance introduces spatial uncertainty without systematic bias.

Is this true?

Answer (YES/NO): NO